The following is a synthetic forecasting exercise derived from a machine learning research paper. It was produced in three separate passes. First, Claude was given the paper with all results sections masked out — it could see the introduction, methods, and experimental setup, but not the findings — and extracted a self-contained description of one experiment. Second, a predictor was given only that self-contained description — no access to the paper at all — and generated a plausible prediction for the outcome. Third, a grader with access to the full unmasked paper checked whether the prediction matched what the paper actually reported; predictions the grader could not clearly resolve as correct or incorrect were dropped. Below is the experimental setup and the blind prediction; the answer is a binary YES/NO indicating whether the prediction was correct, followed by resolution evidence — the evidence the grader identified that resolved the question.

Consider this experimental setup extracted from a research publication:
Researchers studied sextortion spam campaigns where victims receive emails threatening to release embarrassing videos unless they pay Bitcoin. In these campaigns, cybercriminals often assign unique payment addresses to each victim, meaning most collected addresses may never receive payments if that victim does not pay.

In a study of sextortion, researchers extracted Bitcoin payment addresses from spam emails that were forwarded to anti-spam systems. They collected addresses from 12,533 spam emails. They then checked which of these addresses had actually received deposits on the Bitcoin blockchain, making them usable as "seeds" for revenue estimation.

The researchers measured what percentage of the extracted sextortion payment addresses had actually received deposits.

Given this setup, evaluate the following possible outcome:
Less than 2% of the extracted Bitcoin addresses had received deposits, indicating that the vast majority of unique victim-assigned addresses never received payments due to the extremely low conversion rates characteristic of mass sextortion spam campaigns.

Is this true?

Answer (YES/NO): NO